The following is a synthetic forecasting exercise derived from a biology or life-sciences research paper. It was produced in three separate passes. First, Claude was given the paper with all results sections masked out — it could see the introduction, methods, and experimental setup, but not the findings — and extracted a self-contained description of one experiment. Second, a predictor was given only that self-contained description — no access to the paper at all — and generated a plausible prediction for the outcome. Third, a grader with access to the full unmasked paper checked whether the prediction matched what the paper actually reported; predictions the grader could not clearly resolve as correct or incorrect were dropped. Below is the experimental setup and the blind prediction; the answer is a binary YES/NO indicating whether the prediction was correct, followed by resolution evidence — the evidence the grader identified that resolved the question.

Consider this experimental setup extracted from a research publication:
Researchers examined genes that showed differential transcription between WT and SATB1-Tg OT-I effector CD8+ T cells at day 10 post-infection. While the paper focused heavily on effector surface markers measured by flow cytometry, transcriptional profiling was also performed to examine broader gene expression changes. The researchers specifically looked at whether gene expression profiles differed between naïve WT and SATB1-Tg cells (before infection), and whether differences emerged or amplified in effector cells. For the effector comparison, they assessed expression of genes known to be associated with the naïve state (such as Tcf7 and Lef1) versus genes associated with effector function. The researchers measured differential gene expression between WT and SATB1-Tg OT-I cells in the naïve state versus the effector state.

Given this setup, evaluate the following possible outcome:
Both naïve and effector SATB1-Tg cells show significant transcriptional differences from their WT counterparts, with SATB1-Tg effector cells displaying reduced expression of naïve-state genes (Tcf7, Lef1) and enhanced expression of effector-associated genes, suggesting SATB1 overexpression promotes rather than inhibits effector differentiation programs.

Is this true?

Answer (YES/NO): NO